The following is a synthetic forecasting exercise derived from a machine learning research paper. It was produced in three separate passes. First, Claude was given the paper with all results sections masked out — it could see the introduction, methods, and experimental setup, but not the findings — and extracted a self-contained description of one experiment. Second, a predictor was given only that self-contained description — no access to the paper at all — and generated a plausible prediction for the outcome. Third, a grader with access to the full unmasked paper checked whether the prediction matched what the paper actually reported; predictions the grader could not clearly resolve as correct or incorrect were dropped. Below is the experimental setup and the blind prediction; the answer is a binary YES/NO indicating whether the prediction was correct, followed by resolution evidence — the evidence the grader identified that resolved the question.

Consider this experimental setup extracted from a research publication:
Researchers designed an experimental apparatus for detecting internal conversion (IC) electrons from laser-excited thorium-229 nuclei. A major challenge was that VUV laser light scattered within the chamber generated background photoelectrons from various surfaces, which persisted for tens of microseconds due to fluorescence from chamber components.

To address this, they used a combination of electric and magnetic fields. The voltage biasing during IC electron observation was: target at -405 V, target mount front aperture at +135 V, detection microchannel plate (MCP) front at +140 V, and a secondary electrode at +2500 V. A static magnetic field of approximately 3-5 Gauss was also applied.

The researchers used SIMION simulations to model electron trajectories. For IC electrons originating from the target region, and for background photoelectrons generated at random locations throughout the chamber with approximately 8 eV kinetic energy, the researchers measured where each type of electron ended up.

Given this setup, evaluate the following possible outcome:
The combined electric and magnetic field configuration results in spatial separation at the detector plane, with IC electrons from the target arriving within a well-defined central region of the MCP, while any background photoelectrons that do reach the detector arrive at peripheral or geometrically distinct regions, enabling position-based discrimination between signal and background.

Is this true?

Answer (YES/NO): NO